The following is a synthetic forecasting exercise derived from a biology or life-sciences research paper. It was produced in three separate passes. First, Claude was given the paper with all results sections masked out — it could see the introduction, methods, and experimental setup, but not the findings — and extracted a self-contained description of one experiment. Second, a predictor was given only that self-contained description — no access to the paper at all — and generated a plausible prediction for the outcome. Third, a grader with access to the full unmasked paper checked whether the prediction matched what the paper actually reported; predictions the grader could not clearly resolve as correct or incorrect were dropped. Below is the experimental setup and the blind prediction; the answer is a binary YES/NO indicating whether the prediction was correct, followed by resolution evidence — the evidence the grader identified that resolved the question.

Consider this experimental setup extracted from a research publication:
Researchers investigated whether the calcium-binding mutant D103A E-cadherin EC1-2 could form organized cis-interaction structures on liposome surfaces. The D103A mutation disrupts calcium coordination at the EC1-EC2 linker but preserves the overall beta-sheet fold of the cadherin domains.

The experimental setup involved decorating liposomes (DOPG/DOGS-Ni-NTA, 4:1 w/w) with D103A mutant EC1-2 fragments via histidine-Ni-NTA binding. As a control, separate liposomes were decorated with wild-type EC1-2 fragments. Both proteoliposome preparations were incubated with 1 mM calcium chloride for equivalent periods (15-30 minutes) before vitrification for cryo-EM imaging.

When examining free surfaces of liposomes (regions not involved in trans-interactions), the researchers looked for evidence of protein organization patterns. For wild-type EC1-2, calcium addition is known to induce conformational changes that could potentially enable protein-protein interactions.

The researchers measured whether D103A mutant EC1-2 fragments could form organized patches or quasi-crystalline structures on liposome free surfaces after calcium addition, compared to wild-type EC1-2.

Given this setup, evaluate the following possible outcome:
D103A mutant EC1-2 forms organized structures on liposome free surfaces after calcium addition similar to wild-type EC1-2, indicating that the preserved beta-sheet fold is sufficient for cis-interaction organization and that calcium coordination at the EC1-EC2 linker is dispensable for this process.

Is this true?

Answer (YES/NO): NO